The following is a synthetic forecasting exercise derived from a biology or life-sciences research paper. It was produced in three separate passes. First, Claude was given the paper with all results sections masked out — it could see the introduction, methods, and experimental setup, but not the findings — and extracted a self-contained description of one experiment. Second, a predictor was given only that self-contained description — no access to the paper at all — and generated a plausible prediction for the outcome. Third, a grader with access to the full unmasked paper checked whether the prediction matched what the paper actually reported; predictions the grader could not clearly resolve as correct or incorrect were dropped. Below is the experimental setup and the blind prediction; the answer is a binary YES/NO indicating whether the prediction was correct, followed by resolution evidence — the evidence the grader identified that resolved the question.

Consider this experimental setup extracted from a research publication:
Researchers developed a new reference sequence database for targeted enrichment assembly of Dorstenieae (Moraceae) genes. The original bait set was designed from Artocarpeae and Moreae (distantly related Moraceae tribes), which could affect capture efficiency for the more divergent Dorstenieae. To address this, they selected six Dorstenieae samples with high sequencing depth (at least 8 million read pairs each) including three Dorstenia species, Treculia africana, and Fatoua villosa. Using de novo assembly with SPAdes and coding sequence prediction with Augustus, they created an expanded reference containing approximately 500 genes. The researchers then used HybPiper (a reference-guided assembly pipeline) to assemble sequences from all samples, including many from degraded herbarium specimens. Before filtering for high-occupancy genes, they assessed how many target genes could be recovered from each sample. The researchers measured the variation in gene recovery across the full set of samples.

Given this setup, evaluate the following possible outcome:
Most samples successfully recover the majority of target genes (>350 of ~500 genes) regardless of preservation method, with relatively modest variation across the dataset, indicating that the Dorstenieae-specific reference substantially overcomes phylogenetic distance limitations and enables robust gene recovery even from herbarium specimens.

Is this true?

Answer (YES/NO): NO